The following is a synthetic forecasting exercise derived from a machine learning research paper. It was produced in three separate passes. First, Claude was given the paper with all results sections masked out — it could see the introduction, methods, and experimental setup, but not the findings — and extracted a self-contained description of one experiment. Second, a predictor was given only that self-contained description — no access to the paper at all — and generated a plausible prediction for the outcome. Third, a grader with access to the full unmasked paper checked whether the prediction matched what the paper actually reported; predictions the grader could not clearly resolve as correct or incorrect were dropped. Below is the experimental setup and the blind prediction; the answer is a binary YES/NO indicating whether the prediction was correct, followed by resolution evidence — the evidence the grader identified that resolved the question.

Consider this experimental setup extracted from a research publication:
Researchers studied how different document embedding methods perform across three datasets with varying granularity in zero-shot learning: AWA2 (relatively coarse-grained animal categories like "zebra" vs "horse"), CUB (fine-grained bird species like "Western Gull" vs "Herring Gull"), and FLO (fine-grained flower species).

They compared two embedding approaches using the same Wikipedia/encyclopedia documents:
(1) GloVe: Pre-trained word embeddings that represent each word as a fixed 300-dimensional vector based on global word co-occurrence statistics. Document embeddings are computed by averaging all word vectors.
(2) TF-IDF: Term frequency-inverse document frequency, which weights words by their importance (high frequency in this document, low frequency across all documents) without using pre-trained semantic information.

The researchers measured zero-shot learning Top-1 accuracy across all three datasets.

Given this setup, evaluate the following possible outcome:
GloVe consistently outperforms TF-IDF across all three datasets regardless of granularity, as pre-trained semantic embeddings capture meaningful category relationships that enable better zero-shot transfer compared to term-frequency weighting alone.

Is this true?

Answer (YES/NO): NO